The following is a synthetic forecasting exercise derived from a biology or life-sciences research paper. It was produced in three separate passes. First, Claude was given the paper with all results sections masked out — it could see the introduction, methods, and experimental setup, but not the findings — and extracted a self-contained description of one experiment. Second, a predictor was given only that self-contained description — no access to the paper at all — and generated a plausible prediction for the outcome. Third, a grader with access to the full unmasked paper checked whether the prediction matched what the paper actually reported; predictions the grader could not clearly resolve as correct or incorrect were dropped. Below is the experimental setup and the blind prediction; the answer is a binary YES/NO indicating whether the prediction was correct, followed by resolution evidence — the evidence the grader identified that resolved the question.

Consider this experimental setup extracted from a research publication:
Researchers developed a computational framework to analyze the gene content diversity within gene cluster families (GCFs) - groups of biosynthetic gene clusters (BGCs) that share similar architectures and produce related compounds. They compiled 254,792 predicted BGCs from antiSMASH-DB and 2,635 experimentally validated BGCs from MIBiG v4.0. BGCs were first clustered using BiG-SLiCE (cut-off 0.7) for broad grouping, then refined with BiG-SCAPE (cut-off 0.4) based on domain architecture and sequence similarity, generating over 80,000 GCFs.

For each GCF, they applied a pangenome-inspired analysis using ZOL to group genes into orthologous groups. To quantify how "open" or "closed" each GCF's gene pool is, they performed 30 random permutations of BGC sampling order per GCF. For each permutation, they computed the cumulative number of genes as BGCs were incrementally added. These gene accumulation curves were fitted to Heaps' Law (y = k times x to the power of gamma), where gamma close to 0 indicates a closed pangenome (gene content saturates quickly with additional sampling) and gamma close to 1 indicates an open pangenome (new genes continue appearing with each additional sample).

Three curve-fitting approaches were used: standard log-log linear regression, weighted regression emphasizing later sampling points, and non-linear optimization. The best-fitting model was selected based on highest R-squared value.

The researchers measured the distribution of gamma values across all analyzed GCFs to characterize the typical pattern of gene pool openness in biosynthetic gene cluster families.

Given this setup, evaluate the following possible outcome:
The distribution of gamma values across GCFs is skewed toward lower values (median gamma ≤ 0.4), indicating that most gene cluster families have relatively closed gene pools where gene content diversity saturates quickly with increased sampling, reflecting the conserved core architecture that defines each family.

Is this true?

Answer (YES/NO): YES